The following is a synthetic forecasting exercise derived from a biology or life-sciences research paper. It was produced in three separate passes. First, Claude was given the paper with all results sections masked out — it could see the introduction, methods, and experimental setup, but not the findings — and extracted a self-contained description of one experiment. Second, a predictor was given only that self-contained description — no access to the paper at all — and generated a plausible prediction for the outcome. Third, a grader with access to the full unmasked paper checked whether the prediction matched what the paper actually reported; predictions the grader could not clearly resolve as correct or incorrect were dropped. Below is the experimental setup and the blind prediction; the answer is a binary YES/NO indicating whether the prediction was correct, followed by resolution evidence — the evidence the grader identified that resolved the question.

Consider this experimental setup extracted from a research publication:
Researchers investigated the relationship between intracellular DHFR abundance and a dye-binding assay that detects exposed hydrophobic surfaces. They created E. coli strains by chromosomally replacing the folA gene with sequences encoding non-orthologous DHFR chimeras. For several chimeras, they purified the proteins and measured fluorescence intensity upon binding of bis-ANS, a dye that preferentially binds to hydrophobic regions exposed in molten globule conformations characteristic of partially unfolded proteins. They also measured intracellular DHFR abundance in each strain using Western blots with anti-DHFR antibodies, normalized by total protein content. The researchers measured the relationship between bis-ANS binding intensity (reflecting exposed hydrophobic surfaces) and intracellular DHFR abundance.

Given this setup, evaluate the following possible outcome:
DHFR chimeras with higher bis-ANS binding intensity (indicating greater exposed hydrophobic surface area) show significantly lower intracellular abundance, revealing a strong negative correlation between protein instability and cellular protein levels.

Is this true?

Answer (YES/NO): YES